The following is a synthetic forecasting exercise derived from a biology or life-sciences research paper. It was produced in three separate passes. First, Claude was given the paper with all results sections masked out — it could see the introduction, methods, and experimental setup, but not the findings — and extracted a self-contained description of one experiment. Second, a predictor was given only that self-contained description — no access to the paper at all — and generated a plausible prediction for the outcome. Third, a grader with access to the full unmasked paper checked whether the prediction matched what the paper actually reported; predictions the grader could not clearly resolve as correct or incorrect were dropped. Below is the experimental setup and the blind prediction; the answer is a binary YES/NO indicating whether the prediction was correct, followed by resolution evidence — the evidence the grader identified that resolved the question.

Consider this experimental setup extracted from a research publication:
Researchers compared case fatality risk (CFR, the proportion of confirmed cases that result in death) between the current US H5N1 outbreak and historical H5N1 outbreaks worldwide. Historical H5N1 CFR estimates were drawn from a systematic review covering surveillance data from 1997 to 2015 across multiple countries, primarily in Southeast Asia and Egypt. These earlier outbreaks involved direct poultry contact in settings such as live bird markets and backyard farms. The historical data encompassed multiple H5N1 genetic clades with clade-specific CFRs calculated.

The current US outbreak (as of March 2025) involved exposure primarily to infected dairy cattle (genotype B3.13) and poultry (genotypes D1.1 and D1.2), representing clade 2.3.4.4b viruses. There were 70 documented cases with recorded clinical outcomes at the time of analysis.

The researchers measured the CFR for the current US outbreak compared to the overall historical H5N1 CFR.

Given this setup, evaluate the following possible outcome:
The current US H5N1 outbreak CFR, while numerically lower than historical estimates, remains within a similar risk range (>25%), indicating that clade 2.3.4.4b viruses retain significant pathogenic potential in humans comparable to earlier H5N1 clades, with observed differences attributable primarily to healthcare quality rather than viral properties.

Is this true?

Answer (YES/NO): NO